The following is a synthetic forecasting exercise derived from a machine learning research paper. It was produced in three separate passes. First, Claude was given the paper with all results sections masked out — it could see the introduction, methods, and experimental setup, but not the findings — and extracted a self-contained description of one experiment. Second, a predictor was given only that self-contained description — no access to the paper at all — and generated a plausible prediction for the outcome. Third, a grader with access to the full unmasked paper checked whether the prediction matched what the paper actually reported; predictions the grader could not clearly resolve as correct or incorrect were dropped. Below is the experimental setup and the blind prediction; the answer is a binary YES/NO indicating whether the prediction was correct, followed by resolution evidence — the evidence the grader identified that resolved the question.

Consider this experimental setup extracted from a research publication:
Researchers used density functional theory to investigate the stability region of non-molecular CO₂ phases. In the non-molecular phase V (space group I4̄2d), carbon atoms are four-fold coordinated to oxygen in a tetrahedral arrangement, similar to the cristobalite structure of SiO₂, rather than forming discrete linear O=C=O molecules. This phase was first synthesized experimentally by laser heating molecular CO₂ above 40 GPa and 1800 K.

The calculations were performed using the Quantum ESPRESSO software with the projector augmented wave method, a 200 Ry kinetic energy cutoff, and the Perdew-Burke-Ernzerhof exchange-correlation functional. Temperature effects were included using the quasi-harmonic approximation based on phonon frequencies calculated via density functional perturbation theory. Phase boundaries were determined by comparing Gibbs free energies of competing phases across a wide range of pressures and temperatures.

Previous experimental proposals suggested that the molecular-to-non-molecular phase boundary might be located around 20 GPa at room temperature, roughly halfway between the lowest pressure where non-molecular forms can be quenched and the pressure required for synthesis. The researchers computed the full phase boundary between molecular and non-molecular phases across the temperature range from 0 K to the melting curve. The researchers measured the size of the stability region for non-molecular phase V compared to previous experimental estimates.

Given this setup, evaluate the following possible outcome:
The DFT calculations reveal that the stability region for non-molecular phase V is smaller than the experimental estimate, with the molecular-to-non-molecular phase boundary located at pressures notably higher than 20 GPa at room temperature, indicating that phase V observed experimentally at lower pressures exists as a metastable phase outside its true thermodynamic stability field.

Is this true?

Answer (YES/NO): NO